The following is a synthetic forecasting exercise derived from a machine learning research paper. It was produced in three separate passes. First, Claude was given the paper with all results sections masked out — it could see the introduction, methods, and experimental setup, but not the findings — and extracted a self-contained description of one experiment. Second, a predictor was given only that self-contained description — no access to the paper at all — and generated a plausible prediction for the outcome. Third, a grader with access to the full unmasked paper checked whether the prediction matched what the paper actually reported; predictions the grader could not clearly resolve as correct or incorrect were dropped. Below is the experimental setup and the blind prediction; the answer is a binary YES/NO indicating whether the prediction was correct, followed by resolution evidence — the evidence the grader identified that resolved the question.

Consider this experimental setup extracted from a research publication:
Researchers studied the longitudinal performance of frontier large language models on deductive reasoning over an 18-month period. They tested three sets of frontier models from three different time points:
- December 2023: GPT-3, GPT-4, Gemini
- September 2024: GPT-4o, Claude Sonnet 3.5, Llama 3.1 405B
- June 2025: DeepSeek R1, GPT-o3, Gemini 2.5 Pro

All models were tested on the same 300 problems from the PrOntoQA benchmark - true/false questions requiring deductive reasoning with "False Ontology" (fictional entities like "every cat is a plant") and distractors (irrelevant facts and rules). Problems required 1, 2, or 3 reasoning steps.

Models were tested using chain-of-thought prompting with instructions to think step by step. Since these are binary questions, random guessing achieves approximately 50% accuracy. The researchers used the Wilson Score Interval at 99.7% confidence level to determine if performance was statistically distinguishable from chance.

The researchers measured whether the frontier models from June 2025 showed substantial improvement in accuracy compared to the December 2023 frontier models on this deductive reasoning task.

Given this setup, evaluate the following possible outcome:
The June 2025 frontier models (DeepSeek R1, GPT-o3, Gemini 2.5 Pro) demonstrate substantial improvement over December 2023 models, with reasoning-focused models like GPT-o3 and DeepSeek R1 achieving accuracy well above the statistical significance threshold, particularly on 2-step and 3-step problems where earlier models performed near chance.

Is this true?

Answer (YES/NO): NO